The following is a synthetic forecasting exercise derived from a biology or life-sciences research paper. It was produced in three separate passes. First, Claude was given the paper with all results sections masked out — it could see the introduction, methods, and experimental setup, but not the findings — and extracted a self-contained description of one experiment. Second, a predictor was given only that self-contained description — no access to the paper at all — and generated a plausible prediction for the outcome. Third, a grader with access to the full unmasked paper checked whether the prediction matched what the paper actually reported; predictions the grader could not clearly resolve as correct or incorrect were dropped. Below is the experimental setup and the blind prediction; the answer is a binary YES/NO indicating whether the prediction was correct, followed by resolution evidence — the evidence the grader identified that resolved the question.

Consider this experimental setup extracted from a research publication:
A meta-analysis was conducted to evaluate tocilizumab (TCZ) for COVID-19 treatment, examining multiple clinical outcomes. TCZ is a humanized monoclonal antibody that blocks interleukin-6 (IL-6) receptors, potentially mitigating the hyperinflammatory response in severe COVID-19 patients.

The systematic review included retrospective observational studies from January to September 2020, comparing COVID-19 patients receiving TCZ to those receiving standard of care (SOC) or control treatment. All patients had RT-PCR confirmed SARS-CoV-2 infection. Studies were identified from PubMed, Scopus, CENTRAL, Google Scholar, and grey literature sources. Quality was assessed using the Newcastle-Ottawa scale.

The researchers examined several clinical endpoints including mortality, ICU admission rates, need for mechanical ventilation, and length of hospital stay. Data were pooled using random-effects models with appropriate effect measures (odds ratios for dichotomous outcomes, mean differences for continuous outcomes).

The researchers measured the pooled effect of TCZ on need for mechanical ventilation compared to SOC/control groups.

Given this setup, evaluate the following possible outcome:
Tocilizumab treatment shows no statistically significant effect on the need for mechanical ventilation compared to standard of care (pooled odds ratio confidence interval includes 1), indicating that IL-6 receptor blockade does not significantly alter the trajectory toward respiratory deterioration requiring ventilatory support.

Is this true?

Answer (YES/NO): YES